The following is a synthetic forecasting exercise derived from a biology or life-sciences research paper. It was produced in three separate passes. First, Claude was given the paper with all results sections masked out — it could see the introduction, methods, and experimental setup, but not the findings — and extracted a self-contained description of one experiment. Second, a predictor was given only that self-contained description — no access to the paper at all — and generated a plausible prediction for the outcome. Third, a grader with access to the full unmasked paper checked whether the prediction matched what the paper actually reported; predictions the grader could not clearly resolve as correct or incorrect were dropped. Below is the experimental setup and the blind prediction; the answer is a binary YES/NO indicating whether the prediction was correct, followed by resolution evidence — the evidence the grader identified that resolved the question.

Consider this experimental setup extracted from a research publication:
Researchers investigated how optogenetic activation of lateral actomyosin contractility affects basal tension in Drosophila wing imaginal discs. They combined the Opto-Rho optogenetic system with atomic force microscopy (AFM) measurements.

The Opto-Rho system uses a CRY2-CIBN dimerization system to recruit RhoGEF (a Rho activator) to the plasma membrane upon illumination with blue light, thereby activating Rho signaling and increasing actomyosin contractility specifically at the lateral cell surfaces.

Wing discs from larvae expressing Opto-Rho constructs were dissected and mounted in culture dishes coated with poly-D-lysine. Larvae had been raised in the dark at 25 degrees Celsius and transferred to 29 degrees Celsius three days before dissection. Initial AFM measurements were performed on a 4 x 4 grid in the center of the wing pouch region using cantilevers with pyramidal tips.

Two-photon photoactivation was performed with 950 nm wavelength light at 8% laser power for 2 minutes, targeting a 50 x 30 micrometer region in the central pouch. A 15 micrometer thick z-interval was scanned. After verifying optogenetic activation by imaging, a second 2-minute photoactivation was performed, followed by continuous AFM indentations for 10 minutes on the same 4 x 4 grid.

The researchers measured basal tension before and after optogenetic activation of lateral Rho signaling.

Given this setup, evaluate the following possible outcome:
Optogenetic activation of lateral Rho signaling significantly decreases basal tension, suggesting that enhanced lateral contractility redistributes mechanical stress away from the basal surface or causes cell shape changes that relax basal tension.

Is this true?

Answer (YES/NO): NO